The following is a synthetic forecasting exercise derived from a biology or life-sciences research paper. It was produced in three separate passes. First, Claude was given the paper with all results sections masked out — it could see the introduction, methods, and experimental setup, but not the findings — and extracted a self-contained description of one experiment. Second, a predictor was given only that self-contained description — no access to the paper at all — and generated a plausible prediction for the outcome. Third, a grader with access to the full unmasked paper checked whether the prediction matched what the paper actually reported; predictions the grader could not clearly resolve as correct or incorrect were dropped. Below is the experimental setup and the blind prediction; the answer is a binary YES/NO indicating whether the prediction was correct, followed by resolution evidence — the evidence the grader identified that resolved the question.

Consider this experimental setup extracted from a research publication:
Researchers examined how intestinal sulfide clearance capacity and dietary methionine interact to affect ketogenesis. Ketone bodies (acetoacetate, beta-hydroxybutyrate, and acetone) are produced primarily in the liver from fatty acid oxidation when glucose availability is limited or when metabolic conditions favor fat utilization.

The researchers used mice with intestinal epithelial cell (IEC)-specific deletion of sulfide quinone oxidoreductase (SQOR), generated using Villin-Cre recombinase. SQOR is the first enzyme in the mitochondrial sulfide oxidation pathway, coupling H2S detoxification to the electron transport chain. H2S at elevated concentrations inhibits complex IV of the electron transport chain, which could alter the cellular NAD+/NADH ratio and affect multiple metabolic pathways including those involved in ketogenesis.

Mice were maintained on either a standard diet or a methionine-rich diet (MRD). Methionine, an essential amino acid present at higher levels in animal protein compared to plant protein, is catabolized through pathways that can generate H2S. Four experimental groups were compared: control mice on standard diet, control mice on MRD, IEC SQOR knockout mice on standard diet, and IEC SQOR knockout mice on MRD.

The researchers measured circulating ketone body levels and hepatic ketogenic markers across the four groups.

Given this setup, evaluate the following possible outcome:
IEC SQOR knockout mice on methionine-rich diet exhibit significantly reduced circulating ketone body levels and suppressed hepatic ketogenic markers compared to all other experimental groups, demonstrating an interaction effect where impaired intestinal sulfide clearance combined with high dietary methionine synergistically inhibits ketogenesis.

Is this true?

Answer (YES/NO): NO